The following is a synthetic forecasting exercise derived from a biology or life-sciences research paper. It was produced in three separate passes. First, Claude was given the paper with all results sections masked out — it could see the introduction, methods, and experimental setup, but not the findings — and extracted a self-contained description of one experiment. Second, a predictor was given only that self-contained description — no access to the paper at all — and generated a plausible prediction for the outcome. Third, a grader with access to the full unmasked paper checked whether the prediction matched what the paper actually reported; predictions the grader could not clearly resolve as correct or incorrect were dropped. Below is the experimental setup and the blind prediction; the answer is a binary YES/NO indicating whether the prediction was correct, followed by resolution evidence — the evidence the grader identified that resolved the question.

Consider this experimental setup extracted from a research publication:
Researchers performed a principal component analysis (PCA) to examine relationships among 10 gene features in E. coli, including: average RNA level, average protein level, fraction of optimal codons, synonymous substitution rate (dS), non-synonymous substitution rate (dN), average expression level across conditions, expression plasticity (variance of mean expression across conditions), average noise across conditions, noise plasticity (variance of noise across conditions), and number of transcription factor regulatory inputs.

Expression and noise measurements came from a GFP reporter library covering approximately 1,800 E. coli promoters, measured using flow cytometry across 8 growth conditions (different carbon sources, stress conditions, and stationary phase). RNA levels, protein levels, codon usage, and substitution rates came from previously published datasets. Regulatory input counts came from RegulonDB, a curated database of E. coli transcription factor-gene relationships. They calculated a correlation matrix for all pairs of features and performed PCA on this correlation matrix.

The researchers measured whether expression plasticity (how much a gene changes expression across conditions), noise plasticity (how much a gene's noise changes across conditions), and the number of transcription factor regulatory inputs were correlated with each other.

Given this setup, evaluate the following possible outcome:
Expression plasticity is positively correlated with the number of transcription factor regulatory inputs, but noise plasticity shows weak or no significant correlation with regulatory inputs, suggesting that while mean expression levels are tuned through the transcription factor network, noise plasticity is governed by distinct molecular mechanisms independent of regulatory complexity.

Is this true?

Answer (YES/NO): NO